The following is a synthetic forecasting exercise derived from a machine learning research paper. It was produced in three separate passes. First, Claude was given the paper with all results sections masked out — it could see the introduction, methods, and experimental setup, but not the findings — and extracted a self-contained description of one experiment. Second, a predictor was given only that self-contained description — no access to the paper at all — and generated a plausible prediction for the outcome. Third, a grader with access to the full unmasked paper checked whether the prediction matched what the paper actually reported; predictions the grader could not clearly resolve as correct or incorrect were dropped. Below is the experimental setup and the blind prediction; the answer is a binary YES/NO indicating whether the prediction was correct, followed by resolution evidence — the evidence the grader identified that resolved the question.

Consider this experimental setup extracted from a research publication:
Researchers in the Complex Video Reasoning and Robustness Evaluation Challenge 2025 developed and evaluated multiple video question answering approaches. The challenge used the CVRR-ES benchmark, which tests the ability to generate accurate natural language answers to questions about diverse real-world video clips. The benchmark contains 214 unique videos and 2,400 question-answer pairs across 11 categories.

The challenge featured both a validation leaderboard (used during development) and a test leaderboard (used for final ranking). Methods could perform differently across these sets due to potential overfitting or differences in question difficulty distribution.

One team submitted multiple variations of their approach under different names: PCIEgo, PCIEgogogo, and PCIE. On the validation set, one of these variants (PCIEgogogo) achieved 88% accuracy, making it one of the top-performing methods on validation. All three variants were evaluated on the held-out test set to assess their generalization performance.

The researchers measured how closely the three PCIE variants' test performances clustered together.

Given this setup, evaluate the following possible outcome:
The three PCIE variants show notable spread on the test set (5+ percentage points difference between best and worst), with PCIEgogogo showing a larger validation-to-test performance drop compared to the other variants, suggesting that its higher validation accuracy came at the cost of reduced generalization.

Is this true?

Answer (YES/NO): NO